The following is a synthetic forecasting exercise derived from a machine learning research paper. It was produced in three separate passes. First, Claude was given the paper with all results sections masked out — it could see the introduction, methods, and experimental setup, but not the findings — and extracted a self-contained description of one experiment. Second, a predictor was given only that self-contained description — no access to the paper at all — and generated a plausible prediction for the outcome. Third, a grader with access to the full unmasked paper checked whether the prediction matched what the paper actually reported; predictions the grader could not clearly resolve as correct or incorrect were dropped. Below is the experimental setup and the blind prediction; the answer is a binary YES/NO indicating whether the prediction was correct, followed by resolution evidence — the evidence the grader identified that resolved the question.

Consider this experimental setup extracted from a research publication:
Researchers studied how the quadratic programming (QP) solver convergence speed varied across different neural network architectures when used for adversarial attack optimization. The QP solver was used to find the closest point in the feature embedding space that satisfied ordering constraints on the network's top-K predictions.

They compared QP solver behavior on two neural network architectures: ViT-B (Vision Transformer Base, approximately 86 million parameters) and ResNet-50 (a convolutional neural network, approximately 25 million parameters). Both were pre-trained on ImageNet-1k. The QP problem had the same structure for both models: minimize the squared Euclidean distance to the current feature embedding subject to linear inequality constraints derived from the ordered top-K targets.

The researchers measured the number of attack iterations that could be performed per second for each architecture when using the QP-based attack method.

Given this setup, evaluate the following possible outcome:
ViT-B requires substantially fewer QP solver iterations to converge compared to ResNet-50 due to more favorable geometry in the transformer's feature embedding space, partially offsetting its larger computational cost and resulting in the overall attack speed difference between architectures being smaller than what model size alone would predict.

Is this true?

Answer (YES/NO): NO